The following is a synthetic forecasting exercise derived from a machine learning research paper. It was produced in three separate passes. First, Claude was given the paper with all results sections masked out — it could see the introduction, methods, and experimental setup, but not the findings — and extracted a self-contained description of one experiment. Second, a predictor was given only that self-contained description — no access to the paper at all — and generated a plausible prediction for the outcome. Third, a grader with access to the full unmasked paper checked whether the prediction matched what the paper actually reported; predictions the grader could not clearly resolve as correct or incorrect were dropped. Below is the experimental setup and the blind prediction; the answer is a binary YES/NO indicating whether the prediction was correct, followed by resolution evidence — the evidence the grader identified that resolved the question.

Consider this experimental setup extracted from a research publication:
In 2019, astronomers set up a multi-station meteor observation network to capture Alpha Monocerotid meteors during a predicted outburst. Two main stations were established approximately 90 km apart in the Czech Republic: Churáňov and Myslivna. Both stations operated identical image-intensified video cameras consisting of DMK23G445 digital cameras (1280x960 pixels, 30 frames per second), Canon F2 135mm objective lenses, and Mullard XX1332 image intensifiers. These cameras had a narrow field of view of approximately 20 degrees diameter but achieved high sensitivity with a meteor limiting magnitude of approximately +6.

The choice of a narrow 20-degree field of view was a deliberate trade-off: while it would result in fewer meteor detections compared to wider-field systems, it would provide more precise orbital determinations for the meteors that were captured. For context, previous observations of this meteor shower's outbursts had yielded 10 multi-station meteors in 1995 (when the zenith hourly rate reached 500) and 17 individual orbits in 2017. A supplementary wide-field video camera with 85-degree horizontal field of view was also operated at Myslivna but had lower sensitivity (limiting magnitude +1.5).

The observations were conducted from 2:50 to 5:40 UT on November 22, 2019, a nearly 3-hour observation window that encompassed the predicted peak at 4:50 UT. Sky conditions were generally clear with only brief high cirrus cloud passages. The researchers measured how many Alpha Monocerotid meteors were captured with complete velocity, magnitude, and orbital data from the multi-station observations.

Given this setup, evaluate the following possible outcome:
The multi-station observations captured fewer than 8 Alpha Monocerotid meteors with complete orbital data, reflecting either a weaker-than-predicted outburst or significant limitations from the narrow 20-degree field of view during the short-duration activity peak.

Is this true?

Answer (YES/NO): YES